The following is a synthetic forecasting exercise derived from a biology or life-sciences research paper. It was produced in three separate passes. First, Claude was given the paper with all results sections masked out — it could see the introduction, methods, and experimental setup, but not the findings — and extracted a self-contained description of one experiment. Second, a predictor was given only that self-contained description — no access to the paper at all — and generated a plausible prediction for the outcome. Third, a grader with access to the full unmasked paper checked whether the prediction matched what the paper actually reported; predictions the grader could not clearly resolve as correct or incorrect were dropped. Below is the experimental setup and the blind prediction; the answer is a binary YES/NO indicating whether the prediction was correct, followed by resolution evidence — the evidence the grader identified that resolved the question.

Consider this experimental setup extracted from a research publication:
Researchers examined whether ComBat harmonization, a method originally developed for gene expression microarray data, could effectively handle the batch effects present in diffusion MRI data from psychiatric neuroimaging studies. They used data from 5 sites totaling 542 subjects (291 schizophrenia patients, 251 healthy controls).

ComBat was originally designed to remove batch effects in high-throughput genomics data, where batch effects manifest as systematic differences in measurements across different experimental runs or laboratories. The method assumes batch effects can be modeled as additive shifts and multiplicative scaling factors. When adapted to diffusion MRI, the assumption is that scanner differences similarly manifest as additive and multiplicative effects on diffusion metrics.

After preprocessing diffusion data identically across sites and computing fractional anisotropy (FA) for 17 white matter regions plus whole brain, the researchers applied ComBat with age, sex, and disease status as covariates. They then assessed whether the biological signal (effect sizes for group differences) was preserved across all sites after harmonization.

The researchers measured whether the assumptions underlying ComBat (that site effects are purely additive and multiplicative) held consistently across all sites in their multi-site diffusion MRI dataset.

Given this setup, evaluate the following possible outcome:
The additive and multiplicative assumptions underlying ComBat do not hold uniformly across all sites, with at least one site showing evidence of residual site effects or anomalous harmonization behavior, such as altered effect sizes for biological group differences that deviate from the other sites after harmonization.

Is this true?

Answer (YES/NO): YES